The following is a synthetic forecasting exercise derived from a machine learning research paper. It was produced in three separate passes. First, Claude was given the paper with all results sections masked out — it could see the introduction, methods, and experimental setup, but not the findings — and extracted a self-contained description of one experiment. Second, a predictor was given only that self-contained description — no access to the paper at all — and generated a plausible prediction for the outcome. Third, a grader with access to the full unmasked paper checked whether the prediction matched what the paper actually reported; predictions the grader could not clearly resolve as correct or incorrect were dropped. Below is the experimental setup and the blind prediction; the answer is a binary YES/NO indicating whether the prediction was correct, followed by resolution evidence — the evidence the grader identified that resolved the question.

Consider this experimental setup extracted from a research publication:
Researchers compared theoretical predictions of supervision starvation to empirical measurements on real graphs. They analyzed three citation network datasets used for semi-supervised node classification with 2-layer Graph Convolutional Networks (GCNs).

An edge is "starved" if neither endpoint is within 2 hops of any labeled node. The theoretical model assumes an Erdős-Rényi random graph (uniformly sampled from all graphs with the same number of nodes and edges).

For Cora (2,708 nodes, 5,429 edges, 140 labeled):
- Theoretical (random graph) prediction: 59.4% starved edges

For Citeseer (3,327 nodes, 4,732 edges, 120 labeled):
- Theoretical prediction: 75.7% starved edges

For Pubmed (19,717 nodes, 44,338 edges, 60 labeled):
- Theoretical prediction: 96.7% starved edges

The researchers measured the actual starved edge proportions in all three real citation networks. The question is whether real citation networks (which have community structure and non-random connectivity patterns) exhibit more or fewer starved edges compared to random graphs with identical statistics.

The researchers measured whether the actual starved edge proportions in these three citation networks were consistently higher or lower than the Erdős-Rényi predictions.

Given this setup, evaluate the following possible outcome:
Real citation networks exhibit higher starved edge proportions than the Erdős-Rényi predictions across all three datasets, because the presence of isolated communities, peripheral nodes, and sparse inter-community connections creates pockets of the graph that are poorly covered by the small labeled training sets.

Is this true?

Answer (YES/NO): NO